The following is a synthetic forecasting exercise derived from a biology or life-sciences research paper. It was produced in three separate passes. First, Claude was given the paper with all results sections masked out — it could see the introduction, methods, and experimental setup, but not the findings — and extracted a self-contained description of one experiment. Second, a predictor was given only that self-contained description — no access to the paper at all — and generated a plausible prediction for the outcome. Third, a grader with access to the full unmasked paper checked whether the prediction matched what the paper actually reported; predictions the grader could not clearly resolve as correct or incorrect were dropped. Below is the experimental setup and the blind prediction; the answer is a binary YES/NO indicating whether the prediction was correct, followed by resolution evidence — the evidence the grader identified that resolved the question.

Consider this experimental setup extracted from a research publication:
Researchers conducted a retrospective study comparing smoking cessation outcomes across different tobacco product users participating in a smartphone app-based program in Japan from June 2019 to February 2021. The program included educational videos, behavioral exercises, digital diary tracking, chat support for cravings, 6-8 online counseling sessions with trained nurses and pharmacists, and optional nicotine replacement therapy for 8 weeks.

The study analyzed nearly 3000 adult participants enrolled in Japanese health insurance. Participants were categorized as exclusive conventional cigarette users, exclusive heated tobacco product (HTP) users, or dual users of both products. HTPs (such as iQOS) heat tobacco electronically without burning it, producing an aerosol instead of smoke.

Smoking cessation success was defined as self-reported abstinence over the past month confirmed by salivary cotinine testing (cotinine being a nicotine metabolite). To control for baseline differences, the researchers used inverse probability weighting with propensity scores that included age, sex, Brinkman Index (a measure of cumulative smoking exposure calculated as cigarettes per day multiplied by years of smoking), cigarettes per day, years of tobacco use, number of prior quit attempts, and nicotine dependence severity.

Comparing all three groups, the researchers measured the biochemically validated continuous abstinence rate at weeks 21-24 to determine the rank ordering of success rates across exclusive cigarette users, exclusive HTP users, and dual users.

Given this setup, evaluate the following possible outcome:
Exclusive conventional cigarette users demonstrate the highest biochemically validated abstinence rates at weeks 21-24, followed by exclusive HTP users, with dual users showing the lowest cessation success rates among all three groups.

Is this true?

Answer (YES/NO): NO